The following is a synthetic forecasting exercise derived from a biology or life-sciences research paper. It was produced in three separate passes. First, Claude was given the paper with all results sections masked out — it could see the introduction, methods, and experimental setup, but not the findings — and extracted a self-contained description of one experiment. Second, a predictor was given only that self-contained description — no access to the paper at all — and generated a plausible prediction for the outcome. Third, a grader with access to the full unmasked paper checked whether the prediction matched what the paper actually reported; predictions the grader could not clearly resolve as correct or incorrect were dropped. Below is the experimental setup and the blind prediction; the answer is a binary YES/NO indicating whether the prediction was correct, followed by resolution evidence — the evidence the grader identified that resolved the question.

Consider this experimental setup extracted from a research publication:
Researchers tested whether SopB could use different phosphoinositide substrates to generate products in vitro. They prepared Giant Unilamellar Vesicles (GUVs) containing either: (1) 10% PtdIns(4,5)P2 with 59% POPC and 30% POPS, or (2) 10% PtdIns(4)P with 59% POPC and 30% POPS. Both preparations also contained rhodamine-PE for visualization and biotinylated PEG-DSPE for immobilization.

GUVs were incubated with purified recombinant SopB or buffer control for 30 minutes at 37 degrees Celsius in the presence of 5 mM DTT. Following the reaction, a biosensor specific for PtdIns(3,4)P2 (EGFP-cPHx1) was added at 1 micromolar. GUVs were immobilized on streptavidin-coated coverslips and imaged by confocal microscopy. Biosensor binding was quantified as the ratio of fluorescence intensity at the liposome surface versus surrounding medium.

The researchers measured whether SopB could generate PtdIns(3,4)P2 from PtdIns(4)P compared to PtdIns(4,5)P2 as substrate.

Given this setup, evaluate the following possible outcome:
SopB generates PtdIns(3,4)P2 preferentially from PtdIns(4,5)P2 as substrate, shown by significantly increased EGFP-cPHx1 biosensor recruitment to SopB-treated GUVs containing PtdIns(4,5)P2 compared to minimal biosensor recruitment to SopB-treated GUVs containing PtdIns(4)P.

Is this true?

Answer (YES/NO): YES